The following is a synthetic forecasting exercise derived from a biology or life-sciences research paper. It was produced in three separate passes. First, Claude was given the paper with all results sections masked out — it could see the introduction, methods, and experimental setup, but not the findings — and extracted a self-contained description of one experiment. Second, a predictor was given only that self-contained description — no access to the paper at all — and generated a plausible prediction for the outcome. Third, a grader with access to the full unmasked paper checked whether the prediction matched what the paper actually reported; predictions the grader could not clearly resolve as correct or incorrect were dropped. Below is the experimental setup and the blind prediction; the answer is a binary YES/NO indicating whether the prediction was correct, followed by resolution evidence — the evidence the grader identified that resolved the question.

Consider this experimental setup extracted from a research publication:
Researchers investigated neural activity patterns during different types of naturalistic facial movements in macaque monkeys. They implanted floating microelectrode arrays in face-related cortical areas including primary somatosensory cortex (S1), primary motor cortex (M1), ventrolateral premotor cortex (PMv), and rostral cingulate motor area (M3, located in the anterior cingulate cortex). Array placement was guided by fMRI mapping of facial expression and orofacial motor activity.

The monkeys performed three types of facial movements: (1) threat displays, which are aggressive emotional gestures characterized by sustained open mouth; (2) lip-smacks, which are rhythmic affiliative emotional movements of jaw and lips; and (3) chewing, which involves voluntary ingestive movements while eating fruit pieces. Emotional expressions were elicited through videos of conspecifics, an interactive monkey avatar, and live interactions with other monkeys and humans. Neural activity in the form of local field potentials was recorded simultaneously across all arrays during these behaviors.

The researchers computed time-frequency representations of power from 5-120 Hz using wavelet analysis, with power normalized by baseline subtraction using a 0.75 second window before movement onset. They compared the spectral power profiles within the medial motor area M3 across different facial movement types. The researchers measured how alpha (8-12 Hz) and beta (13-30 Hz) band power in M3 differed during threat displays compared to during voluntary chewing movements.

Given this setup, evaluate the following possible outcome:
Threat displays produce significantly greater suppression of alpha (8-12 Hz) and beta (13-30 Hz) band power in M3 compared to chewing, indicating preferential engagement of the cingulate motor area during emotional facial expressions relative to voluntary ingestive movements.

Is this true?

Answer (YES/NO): NO